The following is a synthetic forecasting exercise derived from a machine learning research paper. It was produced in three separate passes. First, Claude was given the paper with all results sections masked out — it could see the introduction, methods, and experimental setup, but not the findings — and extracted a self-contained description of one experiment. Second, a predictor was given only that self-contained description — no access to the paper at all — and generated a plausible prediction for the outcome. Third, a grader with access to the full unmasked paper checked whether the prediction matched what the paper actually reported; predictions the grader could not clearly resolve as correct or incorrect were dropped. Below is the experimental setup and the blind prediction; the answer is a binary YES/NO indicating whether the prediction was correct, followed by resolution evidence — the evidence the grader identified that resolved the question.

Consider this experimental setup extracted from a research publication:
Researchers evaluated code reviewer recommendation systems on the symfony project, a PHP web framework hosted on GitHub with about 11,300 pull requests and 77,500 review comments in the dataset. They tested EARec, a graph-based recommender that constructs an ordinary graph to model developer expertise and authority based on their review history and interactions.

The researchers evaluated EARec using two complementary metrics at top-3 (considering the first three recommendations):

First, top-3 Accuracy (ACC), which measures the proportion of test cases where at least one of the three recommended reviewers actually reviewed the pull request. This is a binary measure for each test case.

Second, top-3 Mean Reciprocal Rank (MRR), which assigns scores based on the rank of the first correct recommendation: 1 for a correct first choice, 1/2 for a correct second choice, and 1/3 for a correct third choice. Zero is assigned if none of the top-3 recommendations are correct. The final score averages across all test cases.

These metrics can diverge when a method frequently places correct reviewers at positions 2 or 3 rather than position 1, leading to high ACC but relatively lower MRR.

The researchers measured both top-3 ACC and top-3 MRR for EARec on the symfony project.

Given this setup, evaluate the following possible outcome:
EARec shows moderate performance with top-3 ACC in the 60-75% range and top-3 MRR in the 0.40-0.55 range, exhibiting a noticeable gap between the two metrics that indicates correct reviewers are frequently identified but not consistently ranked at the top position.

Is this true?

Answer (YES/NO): NO